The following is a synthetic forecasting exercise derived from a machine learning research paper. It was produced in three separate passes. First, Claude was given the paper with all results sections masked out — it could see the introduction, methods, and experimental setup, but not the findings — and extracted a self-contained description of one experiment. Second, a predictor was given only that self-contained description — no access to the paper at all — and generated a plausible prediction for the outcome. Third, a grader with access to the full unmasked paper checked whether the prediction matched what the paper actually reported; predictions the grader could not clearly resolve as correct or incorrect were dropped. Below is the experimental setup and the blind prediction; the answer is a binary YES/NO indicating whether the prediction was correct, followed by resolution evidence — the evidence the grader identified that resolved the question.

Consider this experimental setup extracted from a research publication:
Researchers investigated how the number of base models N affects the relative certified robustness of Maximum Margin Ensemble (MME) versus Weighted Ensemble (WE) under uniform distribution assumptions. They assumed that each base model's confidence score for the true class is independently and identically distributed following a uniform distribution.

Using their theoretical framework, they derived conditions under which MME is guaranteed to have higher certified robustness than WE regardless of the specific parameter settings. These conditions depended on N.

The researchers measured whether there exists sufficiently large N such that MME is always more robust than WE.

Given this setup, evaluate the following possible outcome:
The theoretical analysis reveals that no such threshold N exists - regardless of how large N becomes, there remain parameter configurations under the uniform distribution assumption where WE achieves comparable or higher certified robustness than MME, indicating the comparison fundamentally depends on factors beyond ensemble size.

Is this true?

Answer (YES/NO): NO